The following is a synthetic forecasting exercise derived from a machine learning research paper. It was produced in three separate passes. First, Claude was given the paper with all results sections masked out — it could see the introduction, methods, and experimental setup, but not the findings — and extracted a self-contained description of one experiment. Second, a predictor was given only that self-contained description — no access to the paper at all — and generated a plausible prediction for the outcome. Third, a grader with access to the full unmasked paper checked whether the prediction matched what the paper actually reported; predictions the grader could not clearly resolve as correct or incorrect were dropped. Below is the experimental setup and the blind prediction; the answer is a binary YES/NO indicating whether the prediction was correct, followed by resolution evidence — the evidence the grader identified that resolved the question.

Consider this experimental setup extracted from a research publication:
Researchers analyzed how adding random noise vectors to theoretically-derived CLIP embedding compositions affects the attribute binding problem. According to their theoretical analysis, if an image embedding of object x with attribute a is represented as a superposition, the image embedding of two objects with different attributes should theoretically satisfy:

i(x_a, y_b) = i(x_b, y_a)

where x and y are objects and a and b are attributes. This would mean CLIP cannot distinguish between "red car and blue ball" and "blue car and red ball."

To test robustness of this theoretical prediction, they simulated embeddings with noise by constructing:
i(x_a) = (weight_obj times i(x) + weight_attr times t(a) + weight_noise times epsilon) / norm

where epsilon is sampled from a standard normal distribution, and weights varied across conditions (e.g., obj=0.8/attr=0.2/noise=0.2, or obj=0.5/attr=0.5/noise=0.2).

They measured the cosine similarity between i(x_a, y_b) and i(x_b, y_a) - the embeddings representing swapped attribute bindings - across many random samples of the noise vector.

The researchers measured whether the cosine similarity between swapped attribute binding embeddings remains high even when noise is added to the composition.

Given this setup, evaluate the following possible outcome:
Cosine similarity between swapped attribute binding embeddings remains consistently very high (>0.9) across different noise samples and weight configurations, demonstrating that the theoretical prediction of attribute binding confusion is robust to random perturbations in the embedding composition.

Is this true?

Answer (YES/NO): YES